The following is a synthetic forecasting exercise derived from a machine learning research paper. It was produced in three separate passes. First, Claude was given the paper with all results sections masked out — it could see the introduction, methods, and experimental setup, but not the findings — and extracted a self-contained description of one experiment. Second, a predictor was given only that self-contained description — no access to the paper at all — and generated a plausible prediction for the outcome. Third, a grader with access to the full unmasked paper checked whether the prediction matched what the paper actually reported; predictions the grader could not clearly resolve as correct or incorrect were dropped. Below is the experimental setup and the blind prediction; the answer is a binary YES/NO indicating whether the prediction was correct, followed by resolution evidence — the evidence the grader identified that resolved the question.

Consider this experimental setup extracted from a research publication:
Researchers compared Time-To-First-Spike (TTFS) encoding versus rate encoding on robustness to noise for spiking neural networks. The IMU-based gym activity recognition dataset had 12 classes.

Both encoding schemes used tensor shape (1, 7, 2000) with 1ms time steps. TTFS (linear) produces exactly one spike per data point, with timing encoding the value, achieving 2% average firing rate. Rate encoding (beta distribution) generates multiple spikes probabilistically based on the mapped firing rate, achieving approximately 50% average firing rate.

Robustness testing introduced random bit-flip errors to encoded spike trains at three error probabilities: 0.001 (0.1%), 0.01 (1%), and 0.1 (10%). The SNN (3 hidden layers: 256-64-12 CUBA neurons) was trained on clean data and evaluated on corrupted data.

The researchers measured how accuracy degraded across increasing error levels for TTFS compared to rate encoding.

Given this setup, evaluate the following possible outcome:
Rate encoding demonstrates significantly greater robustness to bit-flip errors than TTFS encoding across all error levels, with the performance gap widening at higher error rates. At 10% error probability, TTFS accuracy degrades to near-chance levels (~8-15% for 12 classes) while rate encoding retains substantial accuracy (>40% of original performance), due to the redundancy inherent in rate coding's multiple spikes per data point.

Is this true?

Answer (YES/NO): NO